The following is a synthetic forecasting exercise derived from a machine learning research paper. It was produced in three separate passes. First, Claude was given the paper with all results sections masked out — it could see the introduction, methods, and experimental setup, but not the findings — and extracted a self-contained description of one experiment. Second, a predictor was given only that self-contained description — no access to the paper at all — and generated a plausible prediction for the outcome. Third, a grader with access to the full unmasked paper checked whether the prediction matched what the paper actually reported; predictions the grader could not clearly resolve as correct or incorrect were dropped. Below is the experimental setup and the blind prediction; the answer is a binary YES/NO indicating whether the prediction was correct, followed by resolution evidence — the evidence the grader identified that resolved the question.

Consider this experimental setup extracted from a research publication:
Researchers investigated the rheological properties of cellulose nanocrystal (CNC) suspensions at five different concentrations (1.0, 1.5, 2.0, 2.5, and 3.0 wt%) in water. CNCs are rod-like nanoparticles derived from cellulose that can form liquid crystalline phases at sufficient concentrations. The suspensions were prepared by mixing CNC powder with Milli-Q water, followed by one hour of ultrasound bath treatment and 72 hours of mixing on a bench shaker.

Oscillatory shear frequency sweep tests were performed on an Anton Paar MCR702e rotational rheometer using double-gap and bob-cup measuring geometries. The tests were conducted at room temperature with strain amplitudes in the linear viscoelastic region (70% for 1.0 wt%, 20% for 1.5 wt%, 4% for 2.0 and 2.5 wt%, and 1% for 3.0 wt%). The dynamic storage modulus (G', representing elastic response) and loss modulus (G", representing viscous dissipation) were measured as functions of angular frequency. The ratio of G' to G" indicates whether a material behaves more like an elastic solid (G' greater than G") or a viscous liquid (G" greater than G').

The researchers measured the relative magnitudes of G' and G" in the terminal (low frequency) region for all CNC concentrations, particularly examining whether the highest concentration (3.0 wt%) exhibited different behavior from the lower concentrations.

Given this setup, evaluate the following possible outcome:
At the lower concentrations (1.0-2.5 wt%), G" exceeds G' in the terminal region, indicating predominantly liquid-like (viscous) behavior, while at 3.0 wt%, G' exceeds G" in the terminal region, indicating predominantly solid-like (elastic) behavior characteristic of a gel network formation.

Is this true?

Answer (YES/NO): NO